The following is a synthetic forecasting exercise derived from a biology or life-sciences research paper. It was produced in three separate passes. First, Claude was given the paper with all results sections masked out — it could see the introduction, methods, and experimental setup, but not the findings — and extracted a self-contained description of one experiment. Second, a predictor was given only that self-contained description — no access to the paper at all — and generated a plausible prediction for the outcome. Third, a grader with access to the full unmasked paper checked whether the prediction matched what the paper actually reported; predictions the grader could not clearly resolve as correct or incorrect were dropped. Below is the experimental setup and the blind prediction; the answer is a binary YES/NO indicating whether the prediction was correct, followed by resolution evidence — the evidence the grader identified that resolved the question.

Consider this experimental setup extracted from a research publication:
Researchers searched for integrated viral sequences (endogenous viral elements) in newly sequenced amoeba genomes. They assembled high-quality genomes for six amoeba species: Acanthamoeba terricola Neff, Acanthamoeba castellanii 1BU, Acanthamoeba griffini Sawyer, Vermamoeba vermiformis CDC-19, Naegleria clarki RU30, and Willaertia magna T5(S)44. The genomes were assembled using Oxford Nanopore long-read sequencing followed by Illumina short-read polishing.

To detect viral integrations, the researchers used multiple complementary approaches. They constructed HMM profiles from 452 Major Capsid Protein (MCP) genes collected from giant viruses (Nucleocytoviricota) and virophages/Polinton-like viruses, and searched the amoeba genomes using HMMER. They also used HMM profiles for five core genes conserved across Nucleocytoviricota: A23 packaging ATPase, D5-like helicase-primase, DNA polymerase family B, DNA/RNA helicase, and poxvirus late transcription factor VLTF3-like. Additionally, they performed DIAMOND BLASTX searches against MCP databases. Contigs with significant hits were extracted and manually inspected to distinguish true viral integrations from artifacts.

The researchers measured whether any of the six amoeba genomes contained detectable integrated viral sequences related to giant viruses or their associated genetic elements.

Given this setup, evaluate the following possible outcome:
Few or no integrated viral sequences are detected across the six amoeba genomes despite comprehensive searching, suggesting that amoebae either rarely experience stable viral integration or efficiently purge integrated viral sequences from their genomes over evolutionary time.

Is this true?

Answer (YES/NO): NO